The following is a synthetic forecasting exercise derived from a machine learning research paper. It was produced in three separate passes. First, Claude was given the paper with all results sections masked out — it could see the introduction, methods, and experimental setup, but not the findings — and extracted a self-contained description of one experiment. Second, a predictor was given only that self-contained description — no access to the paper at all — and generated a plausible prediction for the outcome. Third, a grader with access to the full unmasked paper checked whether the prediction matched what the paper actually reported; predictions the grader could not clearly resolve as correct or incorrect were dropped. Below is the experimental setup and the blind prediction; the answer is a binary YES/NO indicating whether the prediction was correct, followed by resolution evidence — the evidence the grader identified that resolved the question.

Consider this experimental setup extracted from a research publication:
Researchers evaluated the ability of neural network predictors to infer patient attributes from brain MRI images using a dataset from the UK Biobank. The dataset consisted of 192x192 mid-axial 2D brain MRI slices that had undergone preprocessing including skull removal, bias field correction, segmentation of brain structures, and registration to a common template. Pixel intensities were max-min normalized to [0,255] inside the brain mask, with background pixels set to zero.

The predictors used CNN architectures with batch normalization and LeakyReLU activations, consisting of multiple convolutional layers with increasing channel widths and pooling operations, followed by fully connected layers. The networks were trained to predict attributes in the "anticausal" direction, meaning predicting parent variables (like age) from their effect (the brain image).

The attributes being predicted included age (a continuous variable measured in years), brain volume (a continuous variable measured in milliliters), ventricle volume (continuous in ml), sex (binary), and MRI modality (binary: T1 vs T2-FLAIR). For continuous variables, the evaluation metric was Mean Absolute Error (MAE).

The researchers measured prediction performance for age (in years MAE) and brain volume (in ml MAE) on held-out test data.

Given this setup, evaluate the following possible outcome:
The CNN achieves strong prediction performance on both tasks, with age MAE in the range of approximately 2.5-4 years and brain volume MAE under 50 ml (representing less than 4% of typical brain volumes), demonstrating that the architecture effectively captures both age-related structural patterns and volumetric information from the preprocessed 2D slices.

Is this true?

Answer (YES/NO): NO